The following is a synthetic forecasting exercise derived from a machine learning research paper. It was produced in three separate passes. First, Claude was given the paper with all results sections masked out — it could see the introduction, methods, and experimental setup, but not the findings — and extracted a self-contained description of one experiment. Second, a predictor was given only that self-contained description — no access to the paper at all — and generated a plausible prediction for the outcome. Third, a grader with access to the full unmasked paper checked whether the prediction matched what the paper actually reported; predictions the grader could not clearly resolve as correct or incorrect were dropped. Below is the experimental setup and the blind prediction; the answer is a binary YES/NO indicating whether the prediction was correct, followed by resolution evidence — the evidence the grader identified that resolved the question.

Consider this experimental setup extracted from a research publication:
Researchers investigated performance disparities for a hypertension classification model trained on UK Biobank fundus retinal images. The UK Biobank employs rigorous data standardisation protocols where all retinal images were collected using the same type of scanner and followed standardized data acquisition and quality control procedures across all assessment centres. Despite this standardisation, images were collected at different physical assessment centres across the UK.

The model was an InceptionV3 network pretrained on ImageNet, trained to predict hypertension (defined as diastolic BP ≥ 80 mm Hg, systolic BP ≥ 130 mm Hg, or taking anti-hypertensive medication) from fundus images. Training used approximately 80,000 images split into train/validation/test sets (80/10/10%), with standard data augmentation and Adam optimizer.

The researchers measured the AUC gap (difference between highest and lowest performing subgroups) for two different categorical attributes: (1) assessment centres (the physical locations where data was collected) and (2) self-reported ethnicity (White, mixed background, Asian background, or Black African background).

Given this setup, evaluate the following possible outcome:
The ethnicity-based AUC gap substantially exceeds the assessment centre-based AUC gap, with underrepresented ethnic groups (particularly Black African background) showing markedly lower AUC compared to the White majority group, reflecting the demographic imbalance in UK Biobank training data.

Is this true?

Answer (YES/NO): NO